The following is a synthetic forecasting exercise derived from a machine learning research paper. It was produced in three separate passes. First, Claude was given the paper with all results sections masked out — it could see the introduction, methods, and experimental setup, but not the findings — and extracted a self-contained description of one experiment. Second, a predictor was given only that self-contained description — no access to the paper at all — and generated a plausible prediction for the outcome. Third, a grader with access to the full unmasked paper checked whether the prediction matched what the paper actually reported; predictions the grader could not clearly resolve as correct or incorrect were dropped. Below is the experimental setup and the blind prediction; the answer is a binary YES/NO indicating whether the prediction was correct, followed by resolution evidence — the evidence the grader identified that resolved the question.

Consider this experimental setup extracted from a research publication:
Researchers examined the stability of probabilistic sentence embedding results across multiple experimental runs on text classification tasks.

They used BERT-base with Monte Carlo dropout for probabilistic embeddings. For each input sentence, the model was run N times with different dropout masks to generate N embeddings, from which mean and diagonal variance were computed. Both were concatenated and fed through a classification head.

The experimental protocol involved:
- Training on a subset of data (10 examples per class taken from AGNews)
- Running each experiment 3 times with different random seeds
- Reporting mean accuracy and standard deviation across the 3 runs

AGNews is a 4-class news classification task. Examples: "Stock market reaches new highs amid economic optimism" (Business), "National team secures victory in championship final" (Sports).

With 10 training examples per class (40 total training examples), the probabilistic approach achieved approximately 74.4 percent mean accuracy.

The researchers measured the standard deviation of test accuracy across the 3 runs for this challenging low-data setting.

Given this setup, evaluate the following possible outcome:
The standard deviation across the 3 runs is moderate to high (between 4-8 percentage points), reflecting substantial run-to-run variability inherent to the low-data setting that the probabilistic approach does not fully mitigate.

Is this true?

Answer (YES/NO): NO